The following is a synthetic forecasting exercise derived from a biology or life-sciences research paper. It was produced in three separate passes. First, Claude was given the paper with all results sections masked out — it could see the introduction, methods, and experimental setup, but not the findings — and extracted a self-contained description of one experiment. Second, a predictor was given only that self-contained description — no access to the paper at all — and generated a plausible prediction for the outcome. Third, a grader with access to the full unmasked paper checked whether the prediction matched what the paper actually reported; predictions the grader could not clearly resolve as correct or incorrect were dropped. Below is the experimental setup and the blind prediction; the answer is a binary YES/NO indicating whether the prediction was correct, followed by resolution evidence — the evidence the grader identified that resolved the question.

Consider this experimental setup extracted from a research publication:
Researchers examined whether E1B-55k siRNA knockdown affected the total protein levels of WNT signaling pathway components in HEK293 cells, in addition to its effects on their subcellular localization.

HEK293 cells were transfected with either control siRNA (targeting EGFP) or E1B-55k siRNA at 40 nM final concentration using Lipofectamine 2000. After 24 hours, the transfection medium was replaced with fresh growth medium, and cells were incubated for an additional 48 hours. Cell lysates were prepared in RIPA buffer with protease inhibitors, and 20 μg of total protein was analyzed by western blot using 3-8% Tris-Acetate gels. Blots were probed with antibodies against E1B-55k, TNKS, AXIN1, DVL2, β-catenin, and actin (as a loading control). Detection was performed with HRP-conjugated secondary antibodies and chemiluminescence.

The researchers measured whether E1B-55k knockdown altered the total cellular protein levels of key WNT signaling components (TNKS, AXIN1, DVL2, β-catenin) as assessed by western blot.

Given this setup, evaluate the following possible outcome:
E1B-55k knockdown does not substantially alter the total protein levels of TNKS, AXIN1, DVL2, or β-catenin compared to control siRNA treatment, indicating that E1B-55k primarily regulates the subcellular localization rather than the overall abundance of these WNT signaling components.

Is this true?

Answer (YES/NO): YES